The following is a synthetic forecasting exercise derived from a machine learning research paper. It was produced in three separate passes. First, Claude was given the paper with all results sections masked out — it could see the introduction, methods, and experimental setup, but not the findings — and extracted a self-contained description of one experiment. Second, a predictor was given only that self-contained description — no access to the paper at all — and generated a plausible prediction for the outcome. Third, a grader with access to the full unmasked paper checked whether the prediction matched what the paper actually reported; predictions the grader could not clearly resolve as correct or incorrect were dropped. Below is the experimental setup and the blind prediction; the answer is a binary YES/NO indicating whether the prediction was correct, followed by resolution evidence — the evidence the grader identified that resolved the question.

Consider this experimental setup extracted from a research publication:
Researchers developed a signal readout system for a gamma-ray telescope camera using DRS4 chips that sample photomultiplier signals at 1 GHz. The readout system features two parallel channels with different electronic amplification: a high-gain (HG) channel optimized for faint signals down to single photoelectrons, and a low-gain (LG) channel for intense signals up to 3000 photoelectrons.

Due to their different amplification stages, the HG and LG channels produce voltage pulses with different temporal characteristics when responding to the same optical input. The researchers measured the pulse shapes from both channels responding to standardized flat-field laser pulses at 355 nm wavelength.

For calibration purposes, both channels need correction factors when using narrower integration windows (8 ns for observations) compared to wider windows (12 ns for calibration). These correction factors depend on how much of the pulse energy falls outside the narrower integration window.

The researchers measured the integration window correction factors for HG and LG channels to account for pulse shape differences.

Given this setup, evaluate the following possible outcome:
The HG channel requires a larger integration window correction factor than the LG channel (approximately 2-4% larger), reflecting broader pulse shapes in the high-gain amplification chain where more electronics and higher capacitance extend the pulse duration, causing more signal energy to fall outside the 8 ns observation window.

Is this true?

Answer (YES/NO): NO